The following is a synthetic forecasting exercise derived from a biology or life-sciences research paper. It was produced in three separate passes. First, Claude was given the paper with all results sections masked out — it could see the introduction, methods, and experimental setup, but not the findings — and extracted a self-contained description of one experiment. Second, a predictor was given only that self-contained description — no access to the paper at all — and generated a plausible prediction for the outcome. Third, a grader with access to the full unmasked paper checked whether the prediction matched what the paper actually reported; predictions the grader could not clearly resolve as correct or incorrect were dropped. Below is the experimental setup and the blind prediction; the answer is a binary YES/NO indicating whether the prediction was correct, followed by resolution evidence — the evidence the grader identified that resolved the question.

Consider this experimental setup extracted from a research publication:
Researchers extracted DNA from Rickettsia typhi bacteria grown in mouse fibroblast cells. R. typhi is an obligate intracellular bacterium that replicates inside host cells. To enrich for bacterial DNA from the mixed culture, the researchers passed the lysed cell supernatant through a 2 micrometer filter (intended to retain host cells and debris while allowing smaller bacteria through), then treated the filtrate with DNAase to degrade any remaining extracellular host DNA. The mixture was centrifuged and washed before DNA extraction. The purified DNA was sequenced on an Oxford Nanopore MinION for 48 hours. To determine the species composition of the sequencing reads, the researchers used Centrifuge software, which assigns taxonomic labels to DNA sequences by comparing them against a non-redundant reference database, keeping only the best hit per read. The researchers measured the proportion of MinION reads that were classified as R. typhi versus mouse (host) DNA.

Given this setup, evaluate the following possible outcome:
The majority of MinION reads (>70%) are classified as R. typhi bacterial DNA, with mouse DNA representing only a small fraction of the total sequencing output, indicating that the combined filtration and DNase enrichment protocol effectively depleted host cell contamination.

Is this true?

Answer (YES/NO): NO